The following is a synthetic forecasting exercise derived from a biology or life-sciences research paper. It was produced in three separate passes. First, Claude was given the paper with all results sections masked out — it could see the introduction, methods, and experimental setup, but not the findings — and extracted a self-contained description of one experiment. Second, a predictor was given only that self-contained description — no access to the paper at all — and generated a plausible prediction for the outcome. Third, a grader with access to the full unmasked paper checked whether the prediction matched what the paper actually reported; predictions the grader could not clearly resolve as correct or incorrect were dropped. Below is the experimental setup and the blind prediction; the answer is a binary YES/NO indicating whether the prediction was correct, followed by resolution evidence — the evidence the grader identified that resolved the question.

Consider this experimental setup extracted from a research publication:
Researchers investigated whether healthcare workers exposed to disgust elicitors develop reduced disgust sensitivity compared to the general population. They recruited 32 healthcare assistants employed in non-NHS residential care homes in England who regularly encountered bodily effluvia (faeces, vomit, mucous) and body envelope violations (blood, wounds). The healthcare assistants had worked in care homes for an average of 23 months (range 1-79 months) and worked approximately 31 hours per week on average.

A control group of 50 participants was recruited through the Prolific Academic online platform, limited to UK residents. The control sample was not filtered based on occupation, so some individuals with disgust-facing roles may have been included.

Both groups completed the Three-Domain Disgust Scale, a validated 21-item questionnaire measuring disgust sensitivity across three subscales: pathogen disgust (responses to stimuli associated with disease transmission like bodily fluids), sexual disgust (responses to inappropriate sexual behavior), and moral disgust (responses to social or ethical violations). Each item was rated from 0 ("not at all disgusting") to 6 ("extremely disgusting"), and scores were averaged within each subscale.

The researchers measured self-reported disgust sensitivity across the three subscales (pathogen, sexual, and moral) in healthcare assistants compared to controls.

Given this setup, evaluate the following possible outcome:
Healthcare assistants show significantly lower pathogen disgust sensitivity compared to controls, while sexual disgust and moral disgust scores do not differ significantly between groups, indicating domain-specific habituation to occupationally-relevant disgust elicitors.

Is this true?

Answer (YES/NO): YES